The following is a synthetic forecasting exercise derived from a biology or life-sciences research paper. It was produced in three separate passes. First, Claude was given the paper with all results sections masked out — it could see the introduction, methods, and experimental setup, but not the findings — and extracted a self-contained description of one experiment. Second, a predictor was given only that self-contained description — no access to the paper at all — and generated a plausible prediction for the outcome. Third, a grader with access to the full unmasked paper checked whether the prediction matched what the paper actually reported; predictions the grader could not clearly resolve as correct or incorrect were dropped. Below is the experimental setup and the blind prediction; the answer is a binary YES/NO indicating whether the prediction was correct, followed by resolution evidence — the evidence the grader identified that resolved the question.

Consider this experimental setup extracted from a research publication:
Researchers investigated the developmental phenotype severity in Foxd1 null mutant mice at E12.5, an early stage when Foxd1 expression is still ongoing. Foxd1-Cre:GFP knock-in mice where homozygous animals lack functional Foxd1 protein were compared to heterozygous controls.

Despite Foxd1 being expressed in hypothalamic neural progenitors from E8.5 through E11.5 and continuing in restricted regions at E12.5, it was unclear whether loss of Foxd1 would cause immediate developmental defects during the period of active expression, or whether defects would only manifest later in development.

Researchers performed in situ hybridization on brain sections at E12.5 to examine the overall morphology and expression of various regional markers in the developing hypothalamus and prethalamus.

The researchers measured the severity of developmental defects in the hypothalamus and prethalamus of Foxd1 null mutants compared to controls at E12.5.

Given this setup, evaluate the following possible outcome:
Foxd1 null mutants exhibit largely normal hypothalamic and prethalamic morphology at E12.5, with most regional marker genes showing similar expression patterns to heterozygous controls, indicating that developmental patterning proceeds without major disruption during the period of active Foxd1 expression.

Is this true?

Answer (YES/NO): YES